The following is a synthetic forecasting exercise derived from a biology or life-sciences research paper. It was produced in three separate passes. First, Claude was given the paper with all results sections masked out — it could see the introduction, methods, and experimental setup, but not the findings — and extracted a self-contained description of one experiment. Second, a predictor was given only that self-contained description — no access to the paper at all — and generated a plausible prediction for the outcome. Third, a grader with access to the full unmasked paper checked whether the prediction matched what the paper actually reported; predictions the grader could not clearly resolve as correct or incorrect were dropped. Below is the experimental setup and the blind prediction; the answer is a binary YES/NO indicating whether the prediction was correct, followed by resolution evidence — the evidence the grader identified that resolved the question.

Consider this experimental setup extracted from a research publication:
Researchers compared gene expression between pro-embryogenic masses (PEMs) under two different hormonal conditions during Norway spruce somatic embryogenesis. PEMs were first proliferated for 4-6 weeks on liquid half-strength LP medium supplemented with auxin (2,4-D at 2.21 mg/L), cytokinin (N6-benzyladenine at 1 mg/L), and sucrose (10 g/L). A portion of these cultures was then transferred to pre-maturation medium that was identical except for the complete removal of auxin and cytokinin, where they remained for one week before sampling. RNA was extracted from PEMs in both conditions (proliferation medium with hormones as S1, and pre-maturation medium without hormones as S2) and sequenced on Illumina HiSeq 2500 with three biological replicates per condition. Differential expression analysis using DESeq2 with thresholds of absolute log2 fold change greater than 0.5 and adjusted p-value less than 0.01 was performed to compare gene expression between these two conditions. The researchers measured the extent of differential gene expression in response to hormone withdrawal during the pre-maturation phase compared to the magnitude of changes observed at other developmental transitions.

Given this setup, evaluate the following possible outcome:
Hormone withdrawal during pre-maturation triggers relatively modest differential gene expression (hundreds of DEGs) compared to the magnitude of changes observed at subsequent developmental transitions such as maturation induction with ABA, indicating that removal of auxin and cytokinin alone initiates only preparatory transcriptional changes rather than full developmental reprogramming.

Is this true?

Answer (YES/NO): YES